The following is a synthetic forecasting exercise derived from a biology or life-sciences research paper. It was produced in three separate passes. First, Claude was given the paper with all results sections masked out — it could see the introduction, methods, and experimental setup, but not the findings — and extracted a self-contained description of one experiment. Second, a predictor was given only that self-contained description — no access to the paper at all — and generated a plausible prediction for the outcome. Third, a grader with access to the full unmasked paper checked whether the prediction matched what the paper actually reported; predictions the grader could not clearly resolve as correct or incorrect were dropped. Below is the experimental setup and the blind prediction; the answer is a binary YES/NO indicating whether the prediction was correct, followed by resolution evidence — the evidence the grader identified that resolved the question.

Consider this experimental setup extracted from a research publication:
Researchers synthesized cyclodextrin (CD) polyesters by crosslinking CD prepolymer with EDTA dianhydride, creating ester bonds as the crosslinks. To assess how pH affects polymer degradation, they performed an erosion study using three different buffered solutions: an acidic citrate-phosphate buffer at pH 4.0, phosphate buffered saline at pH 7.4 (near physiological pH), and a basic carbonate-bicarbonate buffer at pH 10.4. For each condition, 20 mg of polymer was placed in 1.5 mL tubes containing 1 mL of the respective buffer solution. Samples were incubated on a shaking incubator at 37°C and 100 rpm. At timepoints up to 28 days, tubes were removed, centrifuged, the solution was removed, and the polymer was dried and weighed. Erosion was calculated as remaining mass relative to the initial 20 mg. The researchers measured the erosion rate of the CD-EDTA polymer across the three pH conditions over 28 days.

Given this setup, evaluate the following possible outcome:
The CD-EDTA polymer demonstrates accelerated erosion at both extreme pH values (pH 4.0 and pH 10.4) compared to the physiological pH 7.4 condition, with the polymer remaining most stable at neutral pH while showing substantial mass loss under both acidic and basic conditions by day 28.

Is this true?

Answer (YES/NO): NO